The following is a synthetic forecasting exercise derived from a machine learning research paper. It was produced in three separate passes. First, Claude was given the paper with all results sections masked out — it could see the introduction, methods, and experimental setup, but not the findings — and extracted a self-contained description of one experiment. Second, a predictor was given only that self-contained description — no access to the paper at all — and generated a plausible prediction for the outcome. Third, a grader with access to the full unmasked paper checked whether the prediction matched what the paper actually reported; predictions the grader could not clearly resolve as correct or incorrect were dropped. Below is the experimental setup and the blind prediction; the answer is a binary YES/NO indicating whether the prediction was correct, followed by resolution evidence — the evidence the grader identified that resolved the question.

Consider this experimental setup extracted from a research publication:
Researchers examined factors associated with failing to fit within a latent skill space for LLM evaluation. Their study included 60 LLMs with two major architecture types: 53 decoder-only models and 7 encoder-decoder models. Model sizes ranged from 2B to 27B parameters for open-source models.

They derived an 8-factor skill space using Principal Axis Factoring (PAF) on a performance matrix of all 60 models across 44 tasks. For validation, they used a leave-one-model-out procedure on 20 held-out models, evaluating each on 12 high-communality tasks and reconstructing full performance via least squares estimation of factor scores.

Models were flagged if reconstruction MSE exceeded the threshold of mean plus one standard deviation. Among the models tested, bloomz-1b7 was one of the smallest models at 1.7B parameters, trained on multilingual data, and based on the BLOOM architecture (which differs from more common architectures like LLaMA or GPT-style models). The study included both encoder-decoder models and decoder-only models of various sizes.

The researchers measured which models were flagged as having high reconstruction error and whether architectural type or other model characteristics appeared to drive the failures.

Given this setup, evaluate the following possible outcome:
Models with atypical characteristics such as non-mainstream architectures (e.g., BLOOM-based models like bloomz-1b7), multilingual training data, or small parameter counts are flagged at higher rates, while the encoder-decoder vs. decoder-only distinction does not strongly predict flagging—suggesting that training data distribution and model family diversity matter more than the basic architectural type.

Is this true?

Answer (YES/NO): YES